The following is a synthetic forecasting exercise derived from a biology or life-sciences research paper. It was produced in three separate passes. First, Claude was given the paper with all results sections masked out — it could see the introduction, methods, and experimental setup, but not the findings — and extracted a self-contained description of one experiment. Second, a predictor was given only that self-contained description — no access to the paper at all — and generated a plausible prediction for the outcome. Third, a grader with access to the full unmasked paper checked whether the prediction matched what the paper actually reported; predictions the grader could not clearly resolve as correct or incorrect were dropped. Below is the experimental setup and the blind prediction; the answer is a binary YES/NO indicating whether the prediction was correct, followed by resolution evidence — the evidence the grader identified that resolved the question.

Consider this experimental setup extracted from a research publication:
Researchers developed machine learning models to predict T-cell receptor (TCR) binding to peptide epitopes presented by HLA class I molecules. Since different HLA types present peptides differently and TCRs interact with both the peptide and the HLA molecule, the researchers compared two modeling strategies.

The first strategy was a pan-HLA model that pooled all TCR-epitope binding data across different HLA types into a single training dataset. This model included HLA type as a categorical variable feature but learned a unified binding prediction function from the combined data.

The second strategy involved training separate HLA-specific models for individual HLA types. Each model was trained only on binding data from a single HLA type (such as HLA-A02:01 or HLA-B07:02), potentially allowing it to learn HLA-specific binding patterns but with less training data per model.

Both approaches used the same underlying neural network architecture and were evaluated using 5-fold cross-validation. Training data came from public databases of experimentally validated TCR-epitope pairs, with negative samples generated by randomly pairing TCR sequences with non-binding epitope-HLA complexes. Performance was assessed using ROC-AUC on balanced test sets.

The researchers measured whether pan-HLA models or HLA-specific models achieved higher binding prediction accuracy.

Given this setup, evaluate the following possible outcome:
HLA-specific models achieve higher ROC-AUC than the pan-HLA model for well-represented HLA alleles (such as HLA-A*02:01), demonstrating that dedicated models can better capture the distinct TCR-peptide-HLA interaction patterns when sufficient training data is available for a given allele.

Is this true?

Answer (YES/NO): YES